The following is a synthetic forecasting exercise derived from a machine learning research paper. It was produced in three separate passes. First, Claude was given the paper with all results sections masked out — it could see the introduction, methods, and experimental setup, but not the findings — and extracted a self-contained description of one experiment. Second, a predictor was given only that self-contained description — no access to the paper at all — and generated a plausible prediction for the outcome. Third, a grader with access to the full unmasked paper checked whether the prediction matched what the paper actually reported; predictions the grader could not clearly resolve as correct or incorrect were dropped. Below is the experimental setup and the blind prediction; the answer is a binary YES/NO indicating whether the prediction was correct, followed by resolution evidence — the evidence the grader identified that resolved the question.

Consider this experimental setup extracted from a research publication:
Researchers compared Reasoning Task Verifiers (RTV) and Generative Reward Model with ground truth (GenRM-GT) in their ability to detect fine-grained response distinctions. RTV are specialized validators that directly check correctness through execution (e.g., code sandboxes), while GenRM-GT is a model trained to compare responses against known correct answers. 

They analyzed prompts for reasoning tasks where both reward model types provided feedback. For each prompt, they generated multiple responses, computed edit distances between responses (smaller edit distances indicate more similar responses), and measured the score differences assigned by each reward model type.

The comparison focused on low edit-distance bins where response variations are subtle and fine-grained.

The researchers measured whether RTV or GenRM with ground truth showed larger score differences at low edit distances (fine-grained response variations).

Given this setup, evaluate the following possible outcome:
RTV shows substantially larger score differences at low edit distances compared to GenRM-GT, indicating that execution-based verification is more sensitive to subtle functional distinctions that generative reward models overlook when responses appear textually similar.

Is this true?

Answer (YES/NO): YES